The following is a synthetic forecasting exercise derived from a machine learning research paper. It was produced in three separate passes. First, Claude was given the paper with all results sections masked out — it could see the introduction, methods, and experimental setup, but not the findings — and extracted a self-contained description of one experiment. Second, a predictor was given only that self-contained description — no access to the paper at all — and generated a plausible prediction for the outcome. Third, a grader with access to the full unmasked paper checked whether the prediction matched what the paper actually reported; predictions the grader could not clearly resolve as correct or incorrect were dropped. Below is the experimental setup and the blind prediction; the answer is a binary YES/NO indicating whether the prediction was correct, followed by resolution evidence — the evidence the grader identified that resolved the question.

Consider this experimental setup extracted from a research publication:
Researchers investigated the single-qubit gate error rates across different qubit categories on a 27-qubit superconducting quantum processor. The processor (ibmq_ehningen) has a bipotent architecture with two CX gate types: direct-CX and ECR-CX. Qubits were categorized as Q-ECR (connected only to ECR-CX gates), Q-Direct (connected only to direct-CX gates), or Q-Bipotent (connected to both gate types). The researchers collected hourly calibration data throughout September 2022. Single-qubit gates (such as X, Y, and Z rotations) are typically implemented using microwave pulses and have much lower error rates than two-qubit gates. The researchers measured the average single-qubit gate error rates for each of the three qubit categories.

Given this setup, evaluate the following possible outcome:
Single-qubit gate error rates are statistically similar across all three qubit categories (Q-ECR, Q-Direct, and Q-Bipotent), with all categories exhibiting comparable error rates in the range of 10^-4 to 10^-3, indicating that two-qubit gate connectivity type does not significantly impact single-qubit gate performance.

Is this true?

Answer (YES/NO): YES